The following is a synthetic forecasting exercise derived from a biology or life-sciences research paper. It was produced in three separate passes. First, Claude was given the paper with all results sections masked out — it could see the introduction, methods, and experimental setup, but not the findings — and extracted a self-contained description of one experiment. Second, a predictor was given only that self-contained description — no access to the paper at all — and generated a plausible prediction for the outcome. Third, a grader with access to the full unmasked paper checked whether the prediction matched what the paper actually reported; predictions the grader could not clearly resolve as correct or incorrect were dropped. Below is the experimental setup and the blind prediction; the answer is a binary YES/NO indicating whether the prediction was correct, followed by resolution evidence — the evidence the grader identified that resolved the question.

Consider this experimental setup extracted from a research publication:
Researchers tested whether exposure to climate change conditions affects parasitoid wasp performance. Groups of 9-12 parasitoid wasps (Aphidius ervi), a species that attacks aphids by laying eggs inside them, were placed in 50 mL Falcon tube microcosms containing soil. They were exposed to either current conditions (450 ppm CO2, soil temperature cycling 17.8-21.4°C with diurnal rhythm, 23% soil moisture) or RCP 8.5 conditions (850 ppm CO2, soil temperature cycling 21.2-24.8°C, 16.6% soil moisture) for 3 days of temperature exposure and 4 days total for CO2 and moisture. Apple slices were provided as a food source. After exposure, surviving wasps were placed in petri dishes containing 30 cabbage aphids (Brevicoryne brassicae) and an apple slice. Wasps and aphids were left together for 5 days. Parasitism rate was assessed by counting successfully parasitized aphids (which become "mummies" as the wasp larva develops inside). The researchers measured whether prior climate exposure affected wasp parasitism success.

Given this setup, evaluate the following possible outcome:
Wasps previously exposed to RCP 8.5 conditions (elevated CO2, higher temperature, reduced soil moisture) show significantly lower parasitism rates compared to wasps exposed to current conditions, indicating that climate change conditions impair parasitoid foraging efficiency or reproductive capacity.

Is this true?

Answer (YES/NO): NO